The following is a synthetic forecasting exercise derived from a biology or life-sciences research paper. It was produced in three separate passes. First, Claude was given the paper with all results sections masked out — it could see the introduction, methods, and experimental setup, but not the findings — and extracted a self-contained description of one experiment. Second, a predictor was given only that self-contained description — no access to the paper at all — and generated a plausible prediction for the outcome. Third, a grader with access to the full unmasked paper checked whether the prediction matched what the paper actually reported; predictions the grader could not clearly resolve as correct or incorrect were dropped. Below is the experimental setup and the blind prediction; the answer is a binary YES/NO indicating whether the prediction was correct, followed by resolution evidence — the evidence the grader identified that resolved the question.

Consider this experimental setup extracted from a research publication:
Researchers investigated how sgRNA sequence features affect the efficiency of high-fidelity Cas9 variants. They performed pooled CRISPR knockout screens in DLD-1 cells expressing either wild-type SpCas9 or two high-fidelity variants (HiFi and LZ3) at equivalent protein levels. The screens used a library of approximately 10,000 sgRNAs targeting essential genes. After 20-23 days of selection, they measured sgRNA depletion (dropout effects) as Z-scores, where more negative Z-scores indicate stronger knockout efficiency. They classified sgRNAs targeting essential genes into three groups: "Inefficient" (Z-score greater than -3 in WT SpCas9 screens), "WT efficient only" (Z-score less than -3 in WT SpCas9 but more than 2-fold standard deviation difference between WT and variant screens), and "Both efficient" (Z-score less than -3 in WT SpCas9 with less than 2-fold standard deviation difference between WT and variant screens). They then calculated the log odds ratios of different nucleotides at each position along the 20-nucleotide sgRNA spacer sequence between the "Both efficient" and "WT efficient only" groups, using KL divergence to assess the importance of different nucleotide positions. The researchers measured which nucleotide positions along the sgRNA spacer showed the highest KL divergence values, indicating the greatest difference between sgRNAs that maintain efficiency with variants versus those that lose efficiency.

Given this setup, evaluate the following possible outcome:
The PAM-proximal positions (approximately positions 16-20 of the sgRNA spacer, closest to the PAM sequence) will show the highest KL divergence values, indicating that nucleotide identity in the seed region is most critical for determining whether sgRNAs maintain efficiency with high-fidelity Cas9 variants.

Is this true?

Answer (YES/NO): NO